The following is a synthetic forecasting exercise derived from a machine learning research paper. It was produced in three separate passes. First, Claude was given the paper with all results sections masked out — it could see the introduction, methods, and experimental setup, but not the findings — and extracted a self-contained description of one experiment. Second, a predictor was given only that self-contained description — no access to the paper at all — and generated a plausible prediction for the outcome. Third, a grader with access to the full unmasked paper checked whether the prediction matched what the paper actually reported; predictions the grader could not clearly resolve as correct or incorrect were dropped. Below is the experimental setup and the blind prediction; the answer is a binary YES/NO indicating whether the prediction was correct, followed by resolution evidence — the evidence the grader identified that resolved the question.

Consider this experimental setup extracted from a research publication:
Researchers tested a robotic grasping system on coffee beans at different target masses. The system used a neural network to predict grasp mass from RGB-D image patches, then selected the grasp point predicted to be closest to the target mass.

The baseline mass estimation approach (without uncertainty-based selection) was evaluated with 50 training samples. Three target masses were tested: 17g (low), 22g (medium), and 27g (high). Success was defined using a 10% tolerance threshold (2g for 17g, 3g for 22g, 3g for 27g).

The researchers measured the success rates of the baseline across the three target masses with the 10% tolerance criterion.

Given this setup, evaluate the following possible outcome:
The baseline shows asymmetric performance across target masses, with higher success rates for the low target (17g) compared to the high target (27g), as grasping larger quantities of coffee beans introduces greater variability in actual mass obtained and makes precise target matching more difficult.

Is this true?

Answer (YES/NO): NO